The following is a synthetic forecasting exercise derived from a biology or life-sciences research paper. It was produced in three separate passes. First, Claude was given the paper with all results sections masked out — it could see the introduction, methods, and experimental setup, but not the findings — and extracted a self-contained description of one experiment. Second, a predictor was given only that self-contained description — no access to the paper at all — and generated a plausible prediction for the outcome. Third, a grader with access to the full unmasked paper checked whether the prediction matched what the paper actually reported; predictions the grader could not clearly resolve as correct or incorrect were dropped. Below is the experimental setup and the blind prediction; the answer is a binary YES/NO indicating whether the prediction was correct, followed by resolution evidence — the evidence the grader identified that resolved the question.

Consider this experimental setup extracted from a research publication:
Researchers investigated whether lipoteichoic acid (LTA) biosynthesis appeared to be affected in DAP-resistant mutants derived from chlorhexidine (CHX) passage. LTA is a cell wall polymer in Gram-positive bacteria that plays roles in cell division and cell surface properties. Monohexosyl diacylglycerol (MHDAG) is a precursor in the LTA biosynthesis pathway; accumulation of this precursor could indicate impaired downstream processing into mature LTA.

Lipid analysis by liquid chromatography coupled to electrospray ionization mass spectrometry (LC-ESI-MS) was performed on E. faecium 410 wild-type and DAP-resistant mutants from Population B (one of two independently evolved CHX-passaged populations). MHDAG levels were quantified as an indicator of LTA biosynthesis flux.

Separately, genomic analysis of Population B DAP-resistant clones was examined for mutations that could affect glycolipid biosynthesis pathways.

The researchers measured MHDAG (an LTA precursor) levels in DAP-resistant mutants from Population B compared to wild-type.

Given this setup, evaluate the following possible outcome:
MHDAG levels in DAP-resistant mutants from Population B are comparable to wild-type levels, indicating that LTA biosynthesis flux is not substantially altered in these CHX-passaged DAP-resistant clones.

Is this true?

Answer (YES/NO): NO